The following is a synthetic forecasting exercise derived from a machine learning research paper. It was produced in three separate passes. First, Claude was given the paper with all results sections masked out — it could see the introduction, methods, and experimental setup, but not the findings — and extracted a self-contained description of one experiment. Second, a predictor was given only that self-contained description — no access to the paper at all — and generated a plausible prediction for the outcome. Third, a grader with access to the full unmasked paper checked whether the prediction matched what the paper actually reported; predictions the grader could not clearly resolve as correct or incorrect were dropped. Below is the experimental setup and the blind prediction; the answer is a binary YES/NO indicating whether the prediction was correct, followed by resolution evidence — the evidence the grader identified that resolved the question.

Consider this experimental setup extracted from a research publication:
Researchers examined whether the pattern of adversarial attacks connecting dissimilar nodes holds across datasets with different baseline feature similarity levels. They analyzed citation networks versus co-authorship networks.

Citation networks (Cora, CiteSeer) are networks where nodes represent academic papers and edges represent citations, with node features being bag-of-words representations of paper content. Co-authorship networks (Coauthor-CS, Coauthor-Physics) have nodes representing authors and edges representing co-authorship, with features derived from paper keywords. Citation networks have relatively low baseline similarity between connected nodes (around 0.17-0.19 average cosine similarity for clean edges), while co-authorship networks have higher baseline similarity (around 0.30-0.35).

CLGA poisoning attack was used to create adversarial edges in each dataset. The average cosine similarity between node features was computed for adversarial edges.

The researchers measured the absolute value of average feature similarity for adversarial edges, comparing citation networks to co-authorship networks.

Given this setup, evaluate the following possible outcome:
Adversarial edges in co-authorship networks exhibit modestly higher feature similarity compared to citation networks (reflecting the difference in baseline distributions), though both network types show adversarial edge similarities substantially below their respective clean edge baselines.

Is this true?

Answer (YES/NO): NO